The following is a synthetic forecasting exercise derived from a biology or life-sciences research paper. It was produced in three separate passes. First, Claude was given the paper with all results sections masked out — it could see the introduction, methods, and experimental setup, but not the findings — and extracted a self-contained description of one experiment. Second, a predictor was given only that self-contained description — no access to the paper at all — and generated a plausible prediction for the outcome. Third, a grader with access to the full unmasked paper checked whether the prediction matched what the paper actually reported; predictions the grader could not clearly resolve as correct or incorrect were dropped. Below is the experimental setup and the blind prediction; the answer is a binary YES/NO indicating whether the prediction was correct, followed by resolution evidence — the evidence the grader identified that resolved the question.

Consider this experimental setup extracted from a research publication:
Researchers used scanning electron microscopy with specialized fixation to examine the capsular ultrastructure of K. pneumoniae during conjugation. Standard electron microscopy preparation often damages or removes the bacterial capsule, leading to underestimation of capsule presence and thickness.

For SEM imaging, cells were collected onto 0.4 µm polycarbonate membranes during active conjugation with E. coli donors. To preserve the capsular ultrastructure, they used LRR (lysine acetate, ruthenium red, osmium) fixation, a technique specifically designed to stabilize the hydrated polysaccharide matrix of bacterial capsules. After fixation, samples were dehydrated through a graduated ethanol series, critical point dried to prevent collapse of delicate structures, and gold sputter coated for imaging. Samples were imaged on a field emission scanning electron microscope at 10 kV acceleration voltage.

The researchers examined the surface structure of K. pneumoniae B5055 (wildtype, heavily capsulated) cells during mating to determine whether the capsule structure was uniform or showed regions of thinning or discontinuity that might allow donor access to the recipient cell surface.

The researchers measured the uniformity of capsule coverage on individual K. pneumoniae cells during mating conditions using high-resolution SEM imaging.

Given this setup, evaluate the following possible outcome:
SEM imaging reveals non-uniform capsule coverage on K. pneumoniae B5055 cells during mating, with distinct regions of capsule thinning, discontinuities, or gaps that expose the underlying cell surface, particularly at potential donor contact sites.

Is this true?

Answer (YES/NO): NO